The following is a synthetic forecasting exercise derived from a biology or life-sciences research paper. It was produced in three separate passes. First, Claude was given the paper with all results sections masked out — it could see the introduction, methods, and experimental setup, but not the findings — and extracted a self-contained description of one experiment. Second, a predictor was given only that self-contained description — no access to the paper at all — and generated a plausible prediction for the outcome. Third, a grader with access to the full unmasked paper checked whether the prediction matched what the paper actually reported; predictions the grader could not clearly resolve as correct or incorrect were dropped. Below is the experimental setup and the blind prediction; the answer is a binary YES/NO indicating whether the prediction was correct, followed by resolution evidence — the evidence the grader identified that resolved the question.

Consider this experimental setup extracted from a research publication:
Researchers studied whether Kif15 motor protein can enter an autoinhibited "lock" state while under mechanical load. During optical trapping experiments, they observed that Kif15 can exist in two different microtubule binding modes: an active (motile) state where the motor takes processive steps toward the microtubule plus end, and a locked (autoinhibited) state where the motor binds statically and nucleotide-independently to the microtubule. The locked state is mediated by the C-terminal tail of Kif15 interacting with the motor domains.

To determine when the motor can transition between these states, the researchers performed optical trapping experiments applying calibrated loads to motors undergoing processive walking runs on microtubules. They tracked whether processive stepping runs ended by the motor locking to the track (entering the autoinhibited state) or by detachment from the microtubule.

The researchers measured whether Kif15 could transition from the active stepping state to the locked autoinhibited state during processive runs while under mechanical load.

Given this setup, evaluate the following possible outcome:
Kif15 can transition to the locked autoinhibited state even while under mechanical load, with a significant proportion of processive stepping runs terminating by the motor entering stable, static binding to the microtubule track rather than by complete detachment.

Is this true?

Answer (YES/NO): NO